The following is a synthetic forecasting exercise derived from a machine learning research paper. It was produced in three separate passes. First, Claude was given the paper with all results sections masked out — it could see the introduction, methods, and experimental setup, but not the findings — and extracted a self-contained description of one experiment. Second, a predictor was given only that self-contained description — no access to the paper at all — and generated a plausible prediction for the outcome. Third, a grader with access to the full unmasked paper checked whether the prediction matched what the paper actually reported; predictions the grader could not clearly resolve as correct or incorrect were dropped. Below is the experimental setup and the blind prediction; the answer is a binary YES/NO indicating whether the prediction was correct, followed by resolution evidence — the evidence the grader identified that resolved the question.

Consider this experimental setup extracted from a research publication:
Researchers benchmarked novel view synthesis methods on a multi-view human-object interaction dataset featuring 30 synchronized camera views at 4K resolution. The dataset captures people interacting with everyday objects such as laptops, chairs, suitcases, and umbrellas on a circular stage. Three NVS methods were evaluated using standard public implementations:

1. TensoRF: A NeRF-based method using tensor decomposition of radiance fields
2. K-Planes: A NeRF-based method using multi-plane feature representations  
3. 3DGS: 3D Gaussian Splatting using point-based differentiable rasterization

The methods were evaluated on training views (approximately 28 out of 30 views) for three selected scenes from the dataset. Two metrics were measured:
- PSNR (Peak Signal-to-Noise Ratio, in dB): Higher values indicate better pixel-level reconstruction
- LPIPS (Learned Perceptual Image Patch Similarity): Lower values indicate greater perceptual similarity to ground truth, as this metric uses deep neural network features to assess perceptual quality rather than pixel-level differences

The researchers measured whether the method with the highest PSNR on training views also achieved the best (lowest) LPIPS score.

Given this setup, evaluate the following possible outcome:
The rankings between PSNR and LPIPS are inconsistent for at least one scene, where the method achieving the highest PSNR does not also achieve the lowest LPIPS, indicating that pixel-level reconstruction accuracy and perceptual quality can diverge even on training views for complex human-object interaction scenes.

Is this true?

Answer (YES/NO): NO